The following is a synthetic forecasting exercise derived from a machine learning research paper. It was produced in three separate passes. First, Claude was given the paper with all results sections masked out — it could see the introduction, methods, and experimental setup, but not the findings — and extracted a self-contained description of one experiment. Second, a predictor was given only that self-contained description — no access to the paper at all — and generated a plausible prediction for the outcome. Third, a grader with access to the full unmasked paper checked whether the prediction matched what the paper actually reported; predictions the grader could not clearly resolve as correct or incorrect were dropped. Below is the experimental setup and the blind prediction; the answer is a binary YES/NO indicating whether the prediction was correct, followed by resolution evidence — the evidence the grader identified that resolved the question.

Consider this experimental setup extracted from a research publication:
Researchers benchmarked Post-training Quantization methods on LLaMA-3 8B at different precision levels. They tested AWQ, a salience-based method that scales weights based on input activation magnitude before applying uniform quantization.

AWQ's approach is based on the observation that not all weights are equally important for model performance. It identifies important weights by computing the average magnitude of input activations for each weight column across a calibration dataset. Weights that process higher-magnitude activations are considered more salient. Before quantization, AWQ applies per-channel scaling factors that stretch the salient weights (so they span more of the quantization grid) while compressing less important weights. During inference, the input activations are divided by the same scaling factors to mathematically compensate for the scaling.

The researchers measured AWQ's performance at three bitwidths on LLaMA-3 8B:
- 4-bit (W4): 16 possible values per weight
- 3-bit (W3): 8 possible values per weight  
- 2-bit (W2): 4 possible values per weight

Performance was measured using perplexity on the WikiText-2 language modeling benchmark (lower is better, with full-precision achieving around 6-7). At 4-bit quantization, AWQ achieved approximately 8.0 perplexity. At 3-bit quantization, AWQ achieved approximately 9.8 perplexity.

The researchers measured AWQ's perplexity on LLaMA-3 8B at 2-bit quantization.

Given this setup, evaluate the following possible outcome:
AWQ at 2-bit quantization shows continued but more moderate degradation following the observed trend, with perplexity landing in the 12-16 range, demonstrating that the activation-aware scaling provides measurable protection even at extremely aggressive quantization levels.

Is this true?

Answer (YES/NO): NO